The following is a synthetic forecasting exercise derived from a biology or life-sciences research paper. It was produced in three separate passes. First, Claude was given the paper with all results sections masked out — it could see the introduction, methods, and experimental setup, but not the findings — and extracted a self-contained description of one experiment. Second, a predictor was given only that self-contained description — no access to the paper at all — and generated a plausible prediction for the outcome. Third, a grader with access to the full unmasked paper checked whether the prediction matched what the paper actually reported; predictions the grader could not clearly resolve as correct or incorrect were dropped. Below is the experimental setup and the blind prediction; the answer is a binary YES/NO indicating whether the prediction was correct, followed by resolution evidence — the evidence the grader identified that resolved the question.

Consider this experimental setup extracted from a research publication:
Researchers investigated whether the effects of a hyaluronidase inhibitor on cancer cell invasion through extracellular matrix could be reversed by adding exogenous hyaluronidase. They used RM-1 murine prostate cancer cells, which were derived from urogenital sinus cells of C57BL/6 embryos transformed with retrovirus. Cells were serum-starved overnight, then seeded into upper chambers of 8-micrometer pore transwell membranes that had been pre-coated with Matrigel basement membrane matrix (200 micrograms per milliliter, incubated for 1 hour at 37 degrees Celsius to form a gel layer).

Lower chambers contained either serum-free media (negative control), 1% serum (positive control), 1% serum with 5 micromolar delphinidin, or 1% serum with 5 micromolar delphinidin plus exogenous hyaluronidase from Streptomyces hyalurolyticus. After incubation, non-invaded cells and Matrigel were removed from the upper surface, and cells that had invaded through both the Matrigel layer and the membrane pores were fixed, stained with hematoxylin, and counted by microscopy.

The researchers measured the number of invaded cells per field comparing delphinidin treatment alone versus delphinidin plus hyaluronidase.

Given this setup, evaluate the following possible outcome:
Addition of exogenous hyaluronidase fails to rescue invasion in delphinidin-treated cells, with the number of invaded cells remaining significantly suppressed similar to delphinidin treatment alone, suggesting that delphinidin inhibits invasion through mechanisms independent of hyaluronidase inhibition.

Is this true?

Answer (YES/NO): NO